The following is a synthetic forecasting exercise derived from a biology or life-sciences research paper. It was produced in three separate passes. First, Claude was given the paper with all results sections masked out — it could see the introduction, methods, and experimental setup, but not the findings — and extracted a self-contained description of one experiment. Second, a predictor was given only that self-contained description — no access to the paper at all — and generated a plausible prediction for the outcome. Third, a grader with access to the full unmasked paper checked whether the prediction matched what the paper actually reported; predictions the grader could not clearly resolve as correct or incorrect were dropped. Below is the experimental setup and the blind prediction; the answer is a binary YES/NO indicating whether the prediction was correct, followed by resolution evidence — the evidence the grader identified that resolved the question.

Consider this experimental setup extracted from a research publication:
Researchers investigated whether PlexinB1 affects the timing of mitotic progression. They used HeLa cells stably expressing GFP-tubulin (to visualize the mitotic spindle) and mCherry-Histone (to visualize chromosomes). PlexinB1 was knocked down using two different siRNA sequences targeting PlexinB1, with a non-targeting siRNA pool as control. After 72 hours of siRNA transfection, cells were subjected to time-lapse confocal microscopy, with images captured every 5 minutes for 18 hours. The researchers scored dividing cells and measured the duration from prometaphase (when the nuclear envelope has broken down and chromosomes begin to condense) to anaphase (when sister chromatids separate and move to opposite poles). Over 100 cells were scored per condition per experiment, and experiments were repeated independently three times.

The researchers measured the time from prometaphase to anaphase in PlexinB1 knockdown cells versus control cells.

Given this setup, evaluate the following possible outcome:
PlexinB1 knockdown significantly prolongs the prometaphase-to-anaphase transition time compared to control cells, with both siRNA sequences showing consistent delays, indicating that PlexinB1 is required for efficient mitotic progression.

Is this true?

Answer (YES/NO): YES